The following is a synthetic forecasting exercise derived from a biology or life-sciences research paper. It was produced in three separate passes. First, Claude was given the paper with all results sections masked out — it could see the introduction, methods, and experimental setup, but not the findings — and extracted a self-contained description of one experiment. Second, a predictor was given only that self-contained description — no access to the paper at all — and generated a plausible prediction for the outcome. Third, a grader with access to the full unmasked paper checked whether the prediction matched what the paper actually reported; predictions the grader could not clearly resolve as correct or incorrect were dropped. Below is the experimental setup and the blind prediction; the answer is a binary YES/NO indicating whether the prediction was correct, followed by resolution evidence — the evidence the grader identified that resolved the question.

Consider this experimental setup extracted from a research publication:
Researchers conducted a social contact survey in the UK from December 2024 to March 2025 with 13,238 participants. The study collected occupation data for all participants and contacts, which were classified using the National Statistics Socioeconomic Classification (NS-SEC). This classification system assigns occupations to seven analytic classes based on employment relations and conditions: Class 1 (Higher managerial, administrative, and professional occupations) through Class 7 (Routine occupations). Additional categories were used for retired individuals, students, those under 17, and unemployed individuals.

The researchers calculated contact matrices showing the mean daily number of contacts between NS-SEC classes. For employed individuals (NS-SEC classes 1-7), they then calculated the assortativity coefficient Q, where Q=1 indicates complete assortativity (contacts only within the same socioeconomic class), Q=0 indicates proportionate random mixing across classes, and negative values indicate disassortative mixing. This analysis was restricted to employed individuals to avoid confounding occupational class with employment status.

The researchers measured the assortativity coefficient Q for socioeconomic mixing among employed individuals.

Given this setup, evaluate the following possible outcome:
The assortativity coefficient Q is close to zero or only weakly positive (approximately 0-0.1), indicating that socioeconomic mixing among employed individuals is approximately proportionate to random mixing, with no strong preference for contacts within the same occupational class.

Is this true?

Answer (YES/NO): NO